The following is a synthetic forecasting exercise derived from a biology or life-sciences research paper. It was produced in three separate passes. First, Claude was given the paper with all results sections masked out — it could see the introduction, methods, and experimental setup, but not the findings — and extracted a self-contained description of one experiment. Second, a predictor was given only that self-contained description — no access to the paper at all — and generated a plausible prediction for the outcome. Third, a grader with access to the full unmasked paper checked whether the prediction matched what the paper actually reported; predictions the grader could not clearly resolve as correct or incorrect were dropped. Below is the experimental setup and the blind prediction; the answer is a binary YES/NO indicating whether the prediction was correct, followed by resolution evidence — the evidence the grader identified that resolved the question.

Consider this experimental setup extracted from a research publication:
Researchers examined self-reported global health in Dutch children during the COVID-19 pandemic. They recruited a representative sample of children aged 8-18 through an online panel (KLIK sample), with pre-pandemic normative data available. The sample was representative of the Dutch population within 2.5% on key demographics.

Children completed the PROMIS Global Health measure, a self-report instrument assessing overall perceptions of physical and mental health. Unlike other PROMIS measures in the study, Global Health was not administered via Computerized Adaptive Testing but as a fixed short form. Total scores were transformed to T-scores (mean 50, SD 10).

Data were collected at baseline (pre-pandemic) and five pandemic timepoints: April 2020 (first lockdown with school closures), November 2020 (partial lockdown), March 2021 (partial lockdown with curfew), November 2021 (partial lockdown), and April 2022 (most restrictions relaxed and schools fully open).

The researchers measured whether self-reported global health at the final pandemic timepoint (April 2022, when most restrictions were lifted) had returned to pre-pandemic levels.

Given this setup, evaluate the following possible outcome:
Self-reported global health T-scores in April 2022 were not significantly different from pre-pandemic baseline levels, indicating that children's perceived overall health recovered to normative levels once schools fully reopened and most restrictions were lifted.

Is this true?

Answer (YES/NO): YES